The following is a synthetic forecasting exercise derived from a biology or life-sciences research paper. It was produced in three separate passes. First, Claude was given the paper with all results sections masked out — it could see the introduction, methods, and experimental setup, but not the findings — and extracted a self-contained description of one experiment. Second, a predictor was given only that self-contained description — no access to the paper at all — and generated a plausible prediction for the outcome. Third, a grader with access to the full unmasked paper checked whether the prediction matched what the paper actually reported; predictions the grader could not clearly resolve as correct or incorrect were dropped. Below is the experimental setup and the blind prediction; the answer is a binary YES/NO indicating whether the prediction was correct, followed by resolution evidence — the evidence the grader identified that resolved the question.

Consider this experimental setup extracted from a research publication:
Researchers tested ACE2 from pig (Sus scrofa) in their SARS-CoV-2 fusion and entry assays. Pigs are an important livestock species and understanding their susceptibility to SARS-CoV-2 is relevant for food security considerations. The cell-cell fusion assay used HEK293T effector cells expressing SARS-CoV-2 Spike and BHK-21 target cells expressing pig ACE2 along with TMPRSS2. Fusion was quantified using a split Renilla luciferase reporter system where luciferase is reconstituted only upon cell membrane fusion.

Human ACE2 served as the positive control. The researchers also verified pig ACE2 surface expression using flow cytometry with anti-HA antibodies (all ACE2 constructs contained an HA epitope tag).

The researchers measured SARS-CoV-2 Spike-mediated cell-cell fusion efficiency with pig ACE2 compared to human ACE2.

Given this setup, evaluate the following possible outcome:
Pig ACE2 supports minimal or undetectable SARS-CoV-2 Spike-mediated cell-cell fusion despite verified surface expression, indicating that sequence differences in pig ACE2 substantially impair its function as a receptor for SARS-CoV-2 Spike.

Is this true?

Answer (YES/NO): NO